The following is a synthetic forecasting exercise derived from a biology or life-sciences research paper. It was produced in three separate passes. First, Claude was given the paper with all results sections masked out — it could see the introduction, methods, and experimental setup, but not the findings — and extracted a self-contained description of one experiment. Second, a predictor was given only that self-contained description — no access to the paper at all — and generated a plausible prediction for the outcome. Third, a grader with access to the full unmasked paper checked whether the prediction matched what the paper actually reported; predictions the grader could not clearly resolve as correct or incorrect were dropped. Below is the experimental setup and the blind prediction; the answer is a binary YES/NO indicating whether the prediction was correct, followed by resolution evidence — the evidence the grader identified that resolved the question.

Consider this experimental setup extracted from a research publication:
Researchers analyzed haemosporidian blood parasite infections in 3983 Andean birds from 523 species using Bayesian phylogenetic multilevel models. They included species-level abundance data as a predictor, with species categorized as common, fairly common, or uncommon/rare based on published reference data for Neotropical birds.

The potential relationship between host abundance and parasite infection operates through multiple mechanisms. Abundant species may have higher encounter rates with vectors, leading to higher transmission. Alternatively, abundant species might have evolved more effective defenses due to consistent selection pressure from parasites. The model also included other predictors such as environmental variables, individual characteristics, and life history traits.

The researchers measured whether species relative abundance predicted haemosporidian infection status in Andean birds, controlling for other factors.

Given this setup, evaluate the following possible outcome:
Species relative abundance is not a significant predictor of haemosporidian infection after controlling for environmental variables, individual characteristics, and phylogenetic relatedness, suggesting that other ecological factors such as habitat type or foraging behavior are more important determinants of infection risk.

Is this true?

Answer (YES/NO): NO